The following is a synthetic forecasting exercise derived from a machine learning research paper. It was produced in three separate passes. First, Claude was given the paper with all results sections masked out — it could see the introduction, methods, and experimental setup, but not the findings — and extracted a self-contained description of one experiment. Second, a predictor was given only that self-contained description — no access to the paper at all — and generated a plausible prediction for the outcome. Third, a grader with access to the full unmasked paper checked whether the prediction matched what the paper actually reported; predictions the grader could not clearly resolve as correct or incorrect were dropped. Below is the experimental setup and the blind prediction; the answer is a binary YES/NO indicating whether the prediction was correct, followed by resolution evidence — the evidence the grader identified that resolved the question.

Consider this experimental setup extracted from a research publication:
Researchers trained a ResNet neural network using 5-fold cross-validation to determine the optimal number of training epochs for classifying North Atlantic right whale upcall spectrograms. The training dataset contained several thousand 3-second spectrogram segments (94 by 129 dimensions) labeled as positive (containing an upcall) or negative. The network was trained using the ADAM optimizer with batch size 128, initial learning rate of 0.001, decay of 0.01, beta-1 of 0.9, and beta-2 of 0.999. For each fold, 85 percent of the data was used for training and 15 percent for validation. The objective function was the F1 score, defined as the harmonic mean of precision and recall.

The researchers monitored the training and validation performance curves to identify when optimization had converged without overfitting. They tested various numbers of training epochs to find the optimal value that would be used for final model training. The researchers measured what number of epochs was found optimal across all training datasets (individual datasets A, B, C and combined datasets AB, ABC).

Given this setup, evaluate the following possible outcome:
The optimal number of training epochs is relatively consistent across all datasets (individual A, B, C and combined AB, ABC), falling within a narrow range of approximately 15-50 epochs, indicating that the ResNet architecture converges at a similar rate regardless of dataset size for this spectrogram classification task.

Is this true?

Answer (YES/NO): NO